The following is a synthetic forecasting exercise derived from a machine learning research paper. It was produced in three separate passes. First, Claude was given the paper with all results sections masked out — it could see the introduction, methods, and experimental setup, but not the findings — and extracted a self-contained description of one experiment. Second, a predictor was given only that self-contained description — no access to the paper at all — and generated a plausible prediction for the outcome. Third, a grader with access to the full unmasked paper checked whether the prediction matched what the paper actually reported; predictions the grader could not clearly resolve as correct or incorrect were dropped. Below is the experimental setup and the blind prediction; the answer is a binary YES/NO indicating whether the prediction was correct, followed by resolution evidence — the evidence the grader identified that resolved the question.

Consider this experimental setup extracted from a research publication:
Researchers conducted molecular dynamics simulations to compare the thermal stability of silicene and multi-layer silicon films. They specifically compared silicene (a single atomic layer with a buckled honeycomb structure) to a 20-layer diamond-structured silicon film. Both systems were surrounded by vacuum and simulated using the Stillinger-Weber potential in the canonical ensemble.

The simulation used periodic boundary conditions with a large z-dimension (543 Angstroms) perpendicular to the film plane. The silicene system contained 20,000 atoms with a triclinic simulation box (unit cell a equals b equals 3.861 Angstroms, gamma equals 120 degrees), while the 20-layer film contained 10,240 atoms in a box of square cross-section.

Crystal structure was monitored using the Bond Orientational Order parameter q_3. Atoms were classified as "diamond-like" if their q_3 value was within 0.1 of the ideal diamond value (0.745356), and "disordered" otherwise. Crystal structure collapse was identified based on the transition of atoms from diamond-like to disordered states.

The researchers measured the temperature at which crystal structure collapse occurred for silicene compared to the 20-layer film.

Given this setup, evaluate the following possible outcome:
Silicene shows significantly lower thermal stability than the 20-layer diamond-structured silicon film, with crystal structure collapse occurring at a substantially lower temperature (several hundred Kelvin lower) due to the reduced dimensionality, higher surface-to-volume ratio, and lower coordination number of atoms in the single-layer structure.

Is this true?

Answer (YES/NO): YES